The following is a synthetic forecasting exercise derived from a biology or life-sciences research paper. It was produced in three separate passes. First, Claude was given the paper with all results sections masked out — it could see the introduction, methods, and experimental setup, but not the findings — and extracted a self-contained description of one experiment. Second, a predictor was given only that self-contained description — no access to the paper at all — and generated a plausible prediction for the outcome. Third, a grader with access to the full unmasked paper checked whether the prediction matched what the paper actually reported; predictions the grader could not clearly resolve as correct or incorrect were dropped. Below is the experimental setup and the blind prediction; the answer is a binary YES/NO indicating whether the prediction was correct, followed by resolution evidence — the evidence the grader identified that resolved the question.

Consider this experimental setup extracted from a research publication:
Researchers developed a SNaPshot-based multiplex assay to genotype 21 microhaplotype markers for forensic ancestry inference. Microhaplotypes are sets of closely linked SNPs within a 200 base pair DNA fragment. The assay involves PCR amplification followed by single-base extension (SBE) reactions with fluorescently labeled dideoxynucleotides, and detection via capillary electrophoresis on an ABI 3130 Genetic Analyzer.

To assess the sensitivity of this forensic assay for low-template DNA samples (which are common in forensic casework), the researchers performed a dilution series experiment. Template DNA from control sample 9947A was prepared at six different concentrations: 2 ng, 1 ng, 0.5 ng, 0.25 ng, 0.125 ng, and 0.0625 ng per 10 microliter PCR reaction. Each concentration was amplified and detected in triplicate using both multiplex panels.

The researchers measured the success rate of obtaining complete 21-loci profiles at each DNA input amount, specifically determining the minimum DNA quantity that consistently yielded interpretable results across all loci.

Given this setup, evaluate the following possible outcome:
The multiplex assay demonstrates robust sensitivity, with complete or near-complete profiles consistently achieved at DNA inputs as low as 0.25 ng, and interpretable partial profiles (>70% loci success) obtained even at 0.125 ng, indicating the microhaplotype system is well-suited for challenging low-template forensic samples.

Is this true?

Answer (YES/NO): NO